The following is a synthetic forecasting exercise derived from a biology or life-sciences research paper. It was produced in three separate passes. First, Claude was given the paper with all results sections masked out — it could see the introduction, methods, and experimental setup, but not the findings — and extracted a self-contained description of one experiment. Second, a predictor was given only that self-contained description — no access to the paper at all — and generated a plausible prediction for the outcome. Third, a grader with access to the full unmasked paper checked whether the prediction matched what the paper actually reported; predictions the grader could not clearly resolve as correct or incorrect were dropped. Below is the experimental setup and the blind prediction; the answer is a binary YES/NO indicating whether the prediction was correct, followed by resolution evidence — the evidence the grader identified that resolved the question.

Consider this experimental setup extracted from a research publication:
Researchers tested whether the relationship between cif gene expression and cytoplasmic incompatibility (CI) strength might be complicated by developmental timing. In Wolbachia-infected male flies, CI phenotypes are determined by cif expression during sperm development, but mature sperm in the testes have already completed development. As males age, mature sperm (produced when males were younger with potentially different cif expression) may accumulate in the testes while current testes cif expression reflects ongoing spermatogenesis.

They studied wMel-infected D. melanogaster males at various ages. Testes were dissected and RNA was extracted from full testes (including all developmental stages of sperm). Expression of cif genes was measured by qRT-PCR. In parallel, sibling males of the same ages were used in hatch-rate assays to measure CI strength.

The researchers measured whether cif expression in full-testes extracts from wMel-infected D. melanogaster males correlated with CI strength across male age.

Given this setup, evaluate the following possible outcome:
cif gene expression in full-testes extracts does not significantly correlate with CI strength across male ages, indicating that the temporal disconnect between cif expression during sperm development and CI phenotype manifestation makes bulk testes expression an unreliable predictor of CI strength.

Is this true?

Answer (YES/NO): NO